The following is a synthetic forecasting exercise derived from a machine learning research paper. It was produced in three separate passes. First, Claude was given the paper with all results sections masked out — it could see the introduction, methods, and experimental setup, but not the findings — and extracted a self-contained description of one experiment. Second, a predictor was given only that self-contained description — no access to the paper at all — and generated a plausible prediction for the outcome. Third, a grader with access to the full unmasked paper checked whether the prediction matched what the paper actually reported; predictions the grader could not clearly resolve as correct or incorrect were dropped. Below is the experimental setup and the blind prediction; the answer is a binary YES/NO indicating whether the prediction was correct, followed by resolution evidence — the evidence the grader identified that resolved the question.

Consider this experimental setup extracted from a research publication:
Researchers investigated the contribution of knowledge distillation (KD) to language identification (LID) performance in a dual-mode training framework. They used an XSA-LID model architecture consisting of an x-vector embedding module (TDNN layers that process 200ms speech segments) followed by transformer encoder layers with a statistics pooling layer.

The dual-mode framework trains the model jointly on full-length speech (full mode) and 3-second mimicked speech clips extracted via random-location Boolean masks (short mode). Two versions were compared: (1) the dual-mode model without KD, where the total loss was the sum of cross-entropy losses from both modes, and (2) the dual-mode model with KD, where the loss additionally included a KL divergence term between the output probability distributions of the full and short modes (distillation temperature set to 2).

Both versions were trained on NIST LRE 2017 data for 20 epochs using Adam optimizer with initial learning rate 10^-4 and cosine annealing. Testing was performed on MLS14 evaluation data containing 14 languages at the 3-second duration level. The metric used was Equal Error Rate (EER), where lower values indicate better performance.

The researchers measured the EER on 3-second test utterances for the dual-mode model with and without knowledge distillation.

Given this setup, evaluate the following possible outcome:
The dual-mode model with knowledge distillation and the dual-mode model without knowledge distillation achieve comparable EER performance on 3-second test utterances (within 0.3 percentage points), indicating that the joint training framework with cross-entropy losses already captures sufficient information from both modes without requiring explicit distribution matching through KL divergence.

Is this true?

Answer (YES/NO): NO